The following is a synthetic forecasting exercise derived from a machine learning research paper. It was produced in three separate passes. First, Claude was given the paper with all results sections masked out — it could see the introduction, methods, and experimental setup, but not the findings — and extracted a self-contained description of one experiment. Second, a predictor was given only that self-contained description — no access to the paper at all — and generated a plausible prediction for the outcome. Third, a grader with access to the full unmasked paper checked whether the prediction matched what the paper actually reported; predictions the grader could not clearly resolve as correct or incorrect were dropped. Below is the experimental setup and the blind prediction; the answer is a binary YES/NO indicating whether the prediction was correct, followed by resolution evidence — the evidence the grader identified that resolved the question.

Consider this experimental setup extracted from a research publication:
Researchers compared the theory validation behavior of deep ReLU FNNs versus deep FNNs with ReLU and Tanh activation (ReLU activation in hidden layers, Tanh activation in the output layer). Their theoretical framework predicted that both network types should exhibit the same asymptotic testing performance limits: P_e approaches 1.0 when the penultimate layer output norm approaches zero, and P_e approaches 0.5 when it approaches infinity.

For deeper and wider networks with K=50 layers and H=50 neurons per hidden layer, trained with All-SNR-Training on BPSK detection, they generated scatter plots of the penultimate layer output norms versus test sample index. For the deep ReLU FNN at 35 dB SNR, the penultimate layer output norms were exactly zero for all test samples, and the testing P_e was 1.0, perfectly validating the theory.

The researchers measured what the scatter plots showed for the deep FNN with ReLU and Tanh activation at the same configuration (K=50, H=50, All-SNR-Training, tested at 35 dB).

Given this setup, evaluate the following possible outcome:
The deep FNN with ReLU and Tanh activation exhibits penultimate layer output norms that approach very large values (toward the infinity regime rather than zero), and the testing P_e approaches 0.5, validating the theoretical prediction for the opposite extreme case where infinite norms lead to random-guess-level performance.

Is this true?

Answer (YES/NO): NO